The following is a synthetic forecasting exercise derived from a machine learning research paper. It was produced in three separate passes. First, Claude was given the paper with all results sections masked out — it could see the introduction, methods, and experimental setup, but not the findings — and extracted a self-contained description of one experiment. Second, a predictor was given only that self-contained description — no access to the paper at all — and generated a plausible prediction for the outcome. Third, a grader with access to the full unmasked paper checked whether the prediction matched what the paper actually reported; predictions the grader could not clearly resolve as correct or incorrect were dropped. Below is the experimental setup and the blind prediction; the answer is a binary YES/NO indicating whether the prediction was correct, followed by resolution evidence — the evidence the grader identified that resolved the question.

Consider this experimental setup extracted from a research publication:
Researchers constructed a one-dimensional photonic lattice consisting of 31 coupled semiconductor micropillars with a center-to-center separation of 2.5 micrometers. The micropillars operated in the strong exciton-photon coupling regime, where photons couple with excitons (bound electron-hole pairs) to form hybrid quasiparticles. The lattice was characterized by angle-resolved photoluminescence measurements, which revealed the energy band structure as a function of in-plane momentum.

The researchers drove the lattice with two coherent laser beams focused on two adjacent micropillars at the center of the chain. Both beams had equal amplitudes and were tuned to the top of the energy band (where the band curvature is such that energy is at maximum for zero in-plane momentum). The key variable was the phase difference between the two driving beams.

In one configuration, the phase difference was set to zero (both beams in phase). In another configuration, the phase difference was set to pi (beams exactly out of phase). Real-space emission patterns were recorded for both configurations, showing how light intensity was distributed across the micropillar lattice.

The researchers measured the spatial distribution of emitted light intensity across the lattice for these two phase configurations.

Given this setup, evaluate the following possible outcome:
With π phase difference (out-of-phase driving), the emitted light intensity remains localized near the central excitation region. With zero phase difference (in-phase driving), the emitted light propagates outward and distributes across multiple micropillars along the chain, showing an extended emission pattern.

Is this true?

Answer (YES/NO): NO